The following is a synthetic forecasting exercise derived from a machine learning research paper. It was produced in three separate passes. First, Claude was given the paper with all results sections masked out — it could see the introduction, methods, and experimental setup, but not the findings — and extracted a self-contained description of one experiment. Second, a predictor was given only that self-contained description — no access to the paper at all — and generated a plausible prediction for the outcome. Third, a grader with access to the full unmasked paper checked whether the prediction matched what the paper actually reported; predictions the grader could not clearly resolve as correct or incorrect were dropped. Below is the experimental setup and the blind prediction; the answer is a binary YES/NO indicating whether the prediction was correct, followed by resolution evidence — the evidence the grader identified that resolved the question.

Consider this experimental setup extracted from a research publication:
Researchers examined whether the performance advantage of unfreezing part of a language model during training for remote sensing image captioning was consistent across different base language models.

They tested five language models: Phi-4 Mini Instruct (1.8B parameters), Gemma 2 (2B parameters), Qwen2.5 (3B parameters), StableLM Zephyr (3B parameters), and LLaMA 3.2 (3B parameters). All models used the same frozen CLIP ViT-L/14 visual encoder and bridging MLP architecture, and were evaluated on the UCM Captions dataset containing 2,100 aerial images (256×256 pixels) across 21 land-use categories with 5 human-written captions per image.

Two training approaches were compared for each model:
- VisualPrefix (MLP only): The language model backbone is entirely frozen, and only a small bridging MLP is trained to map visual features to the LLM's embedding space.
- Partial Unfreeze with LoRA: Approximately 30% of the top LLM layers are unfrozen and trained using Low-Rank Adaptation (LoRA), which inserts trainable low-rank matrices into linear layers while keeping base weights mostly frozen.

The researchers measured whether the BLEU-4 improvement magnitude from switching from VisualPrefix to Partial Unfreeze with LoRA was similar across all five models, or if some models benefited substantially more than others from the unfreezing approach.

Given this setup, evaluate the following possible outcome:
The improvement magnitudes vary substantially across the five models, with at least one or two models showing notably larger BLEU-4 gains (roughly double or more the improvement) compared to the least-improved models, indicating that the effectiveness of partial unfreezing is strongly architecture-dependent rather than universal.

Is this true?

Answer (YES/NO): YES